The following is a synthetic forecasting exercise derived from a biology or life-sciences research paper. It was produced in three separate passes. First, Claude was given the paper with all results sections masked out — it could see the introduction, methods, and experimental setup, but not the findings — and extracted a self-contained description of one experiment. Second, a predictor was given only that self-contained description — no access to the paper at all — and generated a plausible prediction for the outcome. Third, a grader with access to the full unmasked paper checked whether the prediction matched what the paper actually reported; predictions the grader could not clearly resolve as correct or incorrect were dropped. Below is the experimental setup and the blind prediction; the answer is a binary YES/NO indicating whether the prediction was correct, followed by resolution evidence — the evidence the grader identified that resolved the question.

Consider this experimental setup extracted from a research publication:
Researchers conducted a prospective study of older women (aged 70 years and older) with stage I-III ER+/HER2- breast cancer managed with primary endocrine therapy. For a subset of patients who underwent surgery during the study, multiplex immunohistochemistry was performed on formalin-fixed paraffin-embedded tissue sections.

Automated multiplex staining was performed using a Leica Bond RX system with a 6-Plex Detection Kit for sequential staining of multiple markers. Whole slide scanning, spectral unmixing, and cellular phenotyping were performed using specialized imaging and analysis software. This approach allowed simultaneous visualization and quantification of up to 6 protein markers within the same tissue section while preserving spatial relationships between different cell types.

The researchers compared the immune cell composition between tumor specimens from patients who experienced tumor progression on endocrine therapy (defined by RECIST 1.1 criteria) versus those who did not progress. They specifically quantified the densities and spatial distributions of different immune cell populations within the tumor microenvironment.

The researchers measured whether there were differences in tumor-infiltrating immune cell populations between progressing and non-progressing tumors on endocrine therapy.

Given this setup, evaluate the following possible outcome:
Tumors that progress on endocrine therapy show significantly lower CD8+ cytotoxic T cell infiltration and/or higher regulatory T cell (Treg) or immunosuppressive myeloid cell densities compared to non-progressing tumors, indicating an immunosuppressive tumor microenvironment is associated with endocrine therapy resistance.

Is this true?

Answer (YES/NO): YES